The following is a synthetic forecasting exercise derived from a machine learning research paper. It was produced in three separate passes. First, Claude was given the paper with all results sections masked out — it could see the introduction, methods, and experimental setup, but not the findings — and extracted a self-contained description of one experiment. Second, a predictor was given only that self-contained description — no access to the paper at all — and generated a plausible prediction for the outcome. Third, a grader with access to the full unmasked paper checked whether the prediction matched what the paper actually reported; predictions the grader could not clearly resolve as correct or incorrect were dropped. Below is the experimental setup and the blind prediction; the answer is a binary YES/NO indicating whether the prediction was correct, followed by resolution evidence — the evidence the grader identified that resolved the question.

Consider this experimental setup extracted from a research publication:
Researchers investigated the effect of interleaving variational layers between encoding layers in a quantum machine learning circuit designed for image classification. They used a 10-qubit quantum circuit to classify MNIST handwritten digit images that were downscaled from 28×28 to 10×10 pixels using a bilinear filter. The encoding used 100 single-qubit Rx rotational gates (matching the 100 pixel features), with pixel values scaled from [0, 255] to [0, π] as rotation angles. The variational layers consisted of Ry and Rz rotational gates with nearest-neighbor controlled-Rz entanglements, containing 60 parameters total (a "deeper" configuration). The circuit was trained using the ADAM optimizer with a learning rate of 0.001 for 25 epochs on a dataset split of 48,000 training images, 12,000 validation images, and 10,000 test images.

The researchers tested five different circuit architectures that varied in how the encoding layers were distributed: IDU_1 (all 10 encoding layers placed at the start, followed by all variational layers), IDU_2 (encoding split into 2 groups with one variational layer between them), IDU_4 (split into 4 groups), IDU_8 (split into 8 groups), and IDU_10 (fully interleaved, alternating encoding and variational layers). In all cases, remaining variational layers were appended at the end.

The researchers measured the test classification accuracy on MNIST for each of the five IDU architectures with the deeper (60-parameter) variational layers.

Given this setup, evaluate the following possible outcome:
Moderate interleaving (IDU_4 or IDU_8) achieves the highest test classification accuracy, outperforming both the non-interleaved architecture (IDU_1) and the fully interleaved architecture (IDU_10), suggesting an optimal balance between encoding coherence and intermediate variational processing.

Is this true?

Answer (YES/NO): NO